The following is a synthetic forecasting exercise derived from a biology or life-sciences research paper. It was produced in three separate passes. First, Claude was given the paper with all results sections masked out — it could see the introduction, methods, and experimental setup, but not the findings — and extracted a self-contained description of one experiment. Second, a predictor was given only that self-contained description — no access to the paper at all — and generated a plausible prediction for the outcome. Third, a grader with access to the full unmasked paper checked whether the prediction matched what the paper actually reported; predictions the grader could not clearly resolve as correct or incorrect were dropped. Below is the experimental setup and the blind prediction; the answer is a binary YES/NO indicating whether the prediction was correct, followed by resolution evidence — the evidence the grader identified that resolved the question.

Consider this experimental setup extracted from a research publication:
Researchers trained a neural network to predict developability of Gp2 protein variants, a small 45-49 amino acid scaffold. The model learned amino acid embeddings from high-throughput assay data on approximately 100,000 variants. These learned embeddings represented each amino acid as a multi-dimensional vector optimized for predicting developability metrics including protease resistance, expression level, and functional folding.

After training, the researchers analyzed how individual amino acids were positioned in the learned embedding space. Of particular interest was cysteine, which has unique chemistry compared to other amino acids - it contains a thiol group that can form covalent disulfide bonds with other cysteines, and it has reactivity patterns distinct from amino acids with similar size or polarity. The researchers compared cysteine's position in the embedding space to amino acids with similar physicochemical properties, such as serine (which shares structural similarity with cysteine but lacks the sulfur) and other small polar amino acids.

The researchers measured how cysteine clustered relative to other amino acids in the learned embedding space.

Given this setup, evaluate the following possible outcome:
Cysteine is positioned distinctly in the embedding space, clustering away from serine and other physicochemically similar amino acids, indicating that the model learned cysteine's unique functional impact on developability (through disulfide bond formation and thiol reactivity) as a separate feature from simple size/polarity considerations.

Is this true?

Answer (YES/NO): YES